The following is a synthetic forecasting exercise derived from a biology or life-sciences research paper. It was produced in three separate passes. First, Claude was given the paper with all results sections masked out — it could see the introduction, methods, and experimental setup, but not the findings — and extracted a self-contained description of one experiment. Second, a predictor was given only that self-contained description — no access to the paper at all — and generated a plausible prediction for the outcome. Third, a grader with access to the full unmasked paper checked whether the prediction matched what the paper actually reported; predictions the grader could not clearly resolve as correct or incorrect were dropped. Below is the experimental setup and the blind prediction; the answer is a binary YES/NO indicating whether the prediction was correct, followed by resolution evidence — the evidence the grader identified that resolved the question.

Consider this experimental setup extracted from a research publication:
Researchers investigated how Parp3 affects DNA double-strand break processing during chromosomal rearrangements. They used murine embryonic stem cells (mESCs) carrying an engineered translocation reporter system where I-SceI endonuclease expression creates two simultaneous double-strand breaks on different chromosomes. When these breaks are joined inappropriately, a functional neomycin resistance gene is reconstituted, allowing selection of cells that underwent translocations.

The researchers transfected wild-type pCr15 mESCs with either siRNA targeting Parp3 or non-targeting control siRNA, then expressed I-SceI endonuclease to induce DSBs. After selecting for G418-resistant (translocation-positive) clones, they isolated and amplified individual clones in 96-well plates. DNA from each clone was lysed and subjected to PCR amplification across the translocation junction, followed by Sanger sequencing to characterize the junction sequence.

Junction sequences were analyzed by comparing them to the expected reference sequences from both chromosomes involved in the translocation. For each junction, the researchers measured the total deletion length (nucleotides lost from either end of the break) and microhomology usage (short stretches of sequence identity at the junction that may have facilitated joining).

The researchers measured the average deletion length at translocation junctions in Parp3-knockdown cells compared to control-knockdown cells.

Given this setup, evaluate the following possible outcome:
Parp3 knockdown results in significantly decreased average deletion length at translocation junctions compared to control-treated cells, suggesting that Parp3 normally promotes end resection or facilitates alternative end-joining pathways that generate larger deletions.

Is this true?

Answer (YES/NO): YES